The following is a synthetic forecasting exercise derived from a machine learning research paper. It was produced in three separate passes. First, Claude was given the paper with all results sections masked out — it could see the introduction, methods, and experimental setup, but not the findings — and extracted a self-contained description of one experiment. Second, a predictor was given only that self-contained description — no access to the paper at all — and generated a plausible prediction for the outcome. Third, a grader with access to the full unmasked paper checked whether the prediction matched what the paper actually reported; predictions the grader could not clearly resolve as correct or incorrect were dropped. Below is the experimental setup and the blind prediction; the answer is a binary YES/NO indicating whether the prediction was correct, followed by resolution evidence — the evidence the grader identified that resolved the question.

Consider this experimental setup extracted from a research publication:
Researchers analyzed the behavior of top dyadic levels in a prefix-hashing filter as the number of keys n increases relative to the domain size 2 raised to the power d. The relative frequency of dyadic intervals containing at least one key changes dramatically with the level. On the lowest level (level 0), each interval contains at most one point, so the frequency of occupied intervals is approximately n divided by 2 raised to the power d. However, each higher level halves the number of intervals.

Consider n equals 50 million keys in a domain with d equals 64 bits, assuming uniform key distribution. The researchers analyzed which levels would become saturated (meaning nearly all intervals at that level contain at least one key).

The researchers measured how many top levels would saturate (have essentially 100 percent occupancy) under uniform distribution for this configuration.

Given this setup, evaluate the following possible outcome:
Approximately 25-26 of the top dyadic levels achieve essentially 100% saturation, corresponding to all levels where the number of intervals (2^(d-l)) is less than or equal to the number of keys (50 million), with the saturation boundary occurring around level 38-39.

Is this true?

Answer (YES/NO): YES